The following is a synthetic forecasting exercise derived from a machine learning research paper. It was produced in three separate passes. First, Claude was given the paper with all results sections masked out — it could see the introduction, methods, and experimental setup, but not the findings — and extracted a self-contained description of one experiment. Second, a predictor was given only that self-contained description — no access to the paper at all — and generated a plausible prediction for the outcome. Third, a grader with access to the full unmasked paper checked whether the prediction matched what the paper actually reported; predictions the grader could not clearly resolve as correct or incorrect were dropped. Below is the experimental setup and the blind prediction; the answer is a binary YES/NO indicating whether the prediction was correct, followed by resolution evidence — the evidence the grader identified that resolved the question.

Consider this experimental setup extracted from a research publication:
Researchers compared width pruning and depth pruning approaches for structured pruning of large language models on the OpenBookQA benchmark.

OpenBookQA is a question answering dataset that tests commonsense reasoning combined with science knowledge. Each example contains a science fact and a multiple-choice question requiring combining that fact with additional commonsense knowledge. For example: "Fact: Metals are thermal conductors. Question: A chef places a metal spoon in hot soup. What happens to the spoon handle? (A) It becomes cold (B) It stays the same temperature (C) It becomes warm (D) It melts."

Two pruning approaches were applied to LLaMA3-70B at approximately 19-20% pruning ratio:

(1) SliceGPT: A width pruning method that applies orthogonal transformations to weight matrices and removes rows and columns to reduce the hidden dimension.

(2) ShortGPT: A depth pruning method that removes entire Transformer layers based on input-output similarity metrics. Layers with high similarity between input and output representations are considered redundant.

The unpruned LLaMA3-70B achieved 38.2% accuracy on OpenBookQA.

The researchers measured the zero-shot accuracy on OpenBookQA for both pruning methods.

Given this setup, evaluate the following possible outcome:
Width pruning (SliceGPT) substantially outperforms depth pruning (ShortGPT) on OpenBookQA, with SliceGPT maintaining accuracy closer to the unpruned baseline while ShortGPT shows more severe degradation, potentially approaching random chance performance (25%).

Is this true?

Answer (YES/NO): NO